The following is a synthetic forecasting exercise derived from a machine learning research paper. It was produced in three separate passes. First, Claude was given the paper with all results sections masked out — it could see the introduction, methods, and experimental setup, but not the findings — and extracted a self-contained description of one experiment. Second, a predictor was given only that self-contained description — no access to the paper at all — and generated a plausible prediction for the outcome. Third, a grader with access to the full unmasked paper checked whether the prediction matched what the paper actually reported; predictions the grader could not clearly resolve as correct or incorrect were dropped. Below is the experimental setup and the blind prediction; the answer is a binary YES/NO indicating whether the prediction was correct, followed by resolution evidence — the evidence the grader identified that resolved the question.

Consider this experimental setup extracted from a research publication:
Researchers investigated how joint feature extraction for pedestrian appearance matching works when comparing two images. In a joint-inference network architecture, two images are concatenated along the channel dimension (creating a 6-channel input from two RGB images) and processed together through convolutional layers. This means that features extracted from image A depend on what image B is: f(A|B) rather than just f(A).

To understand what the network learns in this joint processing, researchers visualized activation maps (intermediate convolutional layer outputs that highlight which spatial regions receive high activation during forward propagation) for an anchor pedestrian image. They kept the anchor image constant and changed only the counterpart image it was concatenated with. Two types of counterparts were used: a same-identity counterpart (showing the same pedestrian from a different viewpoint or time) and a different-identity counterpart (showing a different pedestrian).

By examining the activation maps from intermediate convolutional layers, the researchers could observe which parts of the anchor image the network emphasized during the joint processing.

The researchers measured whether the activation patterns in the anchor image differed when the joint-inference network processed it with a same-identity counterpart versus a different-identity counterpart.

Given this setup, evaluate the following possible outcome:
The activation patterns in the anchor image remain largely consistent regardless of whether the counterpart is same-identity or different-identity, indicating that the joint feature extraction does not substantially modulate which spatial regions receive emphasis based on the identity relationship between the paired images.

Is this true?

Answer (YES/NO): NO